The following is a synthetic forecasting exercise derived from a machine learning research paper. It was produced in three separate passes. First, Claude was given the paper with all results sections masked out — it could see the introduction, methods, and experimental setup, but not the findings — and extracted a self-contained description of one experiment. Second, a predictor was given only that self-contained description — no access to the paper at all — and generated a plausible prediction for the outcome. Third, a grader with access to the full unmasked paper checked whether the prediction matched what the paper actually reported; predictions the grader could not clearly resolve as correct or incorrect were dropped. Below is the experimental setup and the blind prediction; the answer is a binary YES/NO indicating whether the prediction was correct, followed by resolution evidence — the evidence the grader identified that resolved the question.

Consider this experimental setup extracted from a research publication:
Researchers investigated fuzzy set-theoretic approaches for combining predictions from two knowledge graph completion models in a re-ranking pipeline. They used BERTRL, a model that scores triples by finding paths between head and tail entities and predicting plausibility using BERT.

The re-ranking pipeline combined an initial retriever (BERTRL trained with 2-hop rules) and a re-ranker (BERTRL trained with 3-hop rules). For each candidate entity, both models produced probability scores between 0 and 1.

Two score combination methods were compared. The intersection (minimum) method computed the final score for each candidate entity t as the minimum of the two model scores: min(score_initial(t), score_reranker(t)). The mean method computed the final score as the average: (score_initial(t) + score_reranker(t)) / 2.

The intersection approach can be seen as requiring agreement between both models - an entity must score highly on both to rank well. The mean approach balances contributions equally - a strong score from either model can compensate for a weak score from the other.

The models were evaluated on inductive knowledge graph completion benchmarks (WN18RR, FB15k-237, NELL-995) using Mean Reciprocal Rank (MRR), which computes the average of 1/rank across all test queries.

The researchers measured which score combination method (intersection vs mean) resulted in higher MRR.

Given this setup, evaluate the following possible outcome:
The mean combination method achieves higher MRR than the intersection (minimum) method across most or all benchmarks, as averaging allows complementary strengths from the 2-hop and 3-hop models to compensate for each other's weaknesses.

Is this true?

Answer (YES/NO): YES